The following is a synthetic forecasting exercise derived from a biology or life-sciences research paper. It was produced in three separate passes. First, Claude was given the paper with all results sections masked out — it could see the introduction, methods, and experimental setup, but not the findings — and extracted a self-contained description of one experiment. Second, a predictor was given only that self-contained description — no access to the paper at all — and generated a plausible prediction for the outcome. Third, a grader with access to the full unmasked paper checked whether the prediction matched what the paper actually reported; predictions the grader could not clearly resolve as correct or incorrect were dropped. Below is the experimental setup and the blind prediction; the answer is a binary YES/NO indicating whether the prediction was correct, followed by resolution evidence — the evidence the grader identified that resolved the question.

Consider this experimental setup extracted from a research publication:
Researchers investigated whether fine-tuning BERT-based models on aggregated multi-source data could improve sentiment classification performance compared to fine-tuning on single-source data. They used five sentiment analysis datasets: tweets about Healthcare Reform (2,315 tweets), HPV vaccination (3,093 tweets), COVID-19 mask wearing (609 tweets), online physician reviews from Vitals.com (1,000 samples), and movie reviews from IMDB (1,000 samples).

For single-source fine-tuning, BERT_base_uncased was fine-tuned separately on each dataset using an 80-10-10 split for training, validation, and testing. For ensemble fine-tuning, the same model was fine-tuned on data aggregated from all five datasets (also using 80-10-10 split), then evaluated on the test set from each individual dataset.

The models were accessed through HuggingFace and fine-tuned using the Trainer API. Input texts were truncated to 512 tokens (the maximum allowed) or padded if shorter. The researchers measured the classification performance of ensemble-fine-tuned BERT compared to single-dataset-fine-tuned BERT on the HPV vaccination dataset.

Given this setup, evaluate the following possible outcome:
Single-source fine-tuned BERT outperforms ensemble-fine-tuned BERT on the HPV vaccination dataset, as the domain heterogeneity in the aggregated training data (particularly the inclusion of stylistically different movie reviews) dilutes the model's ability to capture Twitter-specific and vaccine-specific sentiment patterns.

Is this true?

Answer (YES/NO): NO